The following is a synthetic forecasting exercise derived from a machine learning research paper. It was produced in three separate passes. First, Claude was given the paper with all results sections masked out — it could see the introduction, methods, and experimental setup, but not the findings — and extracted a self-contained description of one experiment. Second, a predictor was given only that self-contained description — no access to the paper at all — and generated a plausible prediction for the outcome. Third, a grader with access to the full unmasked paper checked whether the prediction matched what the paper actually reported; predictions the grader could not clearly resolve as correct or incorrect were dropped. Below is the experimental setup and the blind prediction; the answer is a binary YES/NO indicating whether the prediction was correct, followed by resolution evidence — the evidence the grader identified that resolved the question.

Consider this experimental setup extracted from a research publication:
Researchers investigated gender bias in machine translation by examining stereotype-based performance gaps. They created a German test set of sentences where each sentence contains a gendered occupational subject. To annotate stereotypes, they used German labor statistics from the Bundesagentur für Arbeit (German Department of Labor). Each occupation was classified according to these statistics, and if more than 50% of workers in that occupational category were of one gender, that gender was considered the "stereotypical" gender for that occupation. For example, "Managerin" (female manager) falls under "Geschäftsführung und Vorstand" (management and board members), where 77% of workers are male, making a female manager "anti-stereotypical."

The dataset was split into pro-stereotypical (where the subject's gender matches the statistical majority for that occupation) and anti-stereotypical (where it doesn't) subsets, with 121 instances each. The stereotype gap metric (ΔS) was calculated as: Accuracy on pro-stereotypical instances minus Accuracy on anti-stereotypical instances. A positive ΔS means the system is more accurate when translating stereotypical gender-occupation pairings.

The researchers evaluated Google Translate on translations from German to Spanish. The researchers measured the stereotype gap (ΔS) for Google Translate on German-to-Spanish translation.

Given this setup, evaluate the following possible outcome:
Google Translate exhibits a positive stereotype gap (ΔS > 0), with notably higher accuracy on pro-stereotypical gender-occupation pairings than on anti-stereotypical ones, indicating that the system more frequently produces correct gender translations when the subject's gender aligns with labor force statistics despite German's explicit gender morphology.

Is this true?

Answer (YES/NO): YES